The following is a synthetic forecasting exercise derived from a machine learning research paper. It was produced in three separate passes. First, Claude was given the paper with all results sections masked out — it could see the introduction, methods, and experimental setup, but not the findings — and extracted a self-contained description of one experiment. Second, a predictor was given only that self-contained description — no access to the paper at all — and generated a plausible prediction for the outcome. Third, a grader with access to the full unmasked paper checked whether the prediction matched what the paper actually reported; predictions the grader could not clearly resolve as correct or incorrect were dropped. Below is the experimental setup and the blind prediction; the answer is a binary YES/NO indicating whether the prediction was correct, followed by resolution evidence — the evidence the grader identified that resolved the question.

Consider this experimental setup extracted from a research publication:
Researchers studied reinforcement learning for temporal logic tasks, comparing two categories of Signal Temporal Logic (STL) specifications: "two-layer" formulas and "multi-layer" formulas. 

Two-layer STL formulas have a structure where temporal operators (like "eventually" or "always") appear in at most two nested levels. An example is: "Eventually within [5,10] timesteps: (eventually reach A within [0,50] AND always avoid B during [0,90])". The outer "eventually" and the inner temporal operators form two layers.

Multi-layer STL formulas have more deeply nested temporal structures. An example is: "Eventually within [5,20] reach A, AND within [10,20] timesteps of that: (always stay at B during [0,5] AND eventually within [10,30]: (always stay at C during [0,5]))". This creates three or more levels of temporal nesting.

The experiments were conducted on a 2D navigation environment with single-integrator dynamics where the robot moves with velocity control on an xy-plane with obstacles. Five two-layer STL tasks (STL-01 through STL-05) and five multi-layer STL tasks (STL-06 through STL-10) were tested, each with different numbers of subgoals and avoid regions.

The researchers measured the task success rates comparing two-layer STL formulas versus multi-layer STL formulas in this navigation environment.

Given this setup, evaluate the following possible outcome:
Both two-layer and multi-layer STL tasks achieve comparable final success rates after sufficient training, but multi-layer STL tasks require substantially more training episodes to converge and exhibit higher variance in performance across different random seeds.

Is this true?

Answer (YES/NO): NO